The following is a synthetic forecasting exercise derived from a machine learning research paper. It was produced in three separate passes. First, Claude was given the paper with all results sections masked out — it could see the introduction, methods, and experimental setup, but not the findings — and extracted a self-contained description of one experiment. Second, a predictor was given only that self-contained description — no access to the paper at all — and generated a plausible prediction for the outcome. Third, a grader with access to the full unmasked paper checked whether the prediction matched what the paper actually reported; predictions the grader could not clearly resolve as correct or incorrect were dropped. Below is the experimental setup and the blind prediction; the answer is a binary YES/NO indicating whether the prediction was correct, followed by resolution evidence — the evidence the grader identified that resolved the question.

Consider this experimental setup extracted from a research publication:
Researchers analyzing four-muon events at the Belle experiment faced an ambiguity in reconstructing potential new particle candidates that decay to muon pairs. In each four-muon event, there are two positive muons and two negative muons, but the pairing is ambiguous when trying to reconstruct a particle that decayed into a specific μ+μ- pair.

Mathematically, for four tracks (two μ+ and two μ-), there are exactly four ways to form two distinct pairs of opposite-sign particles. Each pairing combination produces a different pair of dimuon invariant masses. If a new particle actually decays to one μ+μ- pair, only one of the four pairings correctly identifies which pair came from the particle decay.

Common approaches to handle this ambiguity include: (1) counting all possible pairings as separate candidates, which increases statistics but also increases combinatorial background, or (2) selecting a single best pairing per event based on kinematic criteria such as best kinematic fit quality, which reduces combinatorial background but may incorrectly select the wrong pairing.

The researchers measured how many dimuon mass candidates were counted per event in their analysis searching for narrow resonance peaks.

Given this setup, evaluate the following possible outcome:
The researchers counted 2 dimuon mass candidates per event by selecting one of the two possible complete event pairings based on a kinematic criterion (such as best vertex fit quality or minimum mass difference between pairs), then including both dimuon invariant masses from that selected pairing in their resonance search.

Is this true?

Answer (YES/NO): NO